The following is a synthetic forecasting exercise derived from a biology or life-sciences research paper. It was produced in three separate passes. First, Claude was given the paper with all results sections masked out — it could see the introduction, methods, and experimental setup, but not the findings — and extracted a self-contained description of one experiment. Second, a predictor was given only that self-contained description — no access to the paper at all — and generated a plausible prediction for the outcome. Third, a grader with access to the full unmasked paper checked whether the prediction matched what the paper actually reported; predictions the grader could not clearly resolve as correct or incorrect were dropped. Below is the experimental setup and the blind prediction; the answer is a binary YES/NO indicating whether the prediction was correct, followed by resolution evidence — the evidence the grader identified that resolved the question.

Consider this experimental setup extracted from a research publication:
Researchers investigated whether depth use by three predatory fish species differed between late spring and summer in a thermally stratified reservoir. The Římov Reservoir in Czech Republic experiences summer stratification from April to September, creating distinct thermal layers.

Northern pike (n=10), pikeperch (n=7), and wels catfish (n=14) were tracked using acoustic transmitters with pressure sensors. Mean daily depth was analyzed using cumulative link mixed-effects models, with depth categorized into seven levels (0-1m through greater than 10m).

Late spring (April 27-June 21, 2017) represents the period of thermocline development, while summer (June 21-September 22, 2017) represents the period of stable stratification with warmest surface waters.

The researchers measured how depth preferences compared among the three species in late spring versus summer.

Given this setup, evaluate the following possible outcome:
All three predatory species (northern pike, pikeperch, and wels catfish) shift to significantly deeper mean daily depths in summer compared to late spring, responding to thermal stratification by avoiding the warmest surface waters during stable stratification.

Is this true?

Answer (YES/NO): NO